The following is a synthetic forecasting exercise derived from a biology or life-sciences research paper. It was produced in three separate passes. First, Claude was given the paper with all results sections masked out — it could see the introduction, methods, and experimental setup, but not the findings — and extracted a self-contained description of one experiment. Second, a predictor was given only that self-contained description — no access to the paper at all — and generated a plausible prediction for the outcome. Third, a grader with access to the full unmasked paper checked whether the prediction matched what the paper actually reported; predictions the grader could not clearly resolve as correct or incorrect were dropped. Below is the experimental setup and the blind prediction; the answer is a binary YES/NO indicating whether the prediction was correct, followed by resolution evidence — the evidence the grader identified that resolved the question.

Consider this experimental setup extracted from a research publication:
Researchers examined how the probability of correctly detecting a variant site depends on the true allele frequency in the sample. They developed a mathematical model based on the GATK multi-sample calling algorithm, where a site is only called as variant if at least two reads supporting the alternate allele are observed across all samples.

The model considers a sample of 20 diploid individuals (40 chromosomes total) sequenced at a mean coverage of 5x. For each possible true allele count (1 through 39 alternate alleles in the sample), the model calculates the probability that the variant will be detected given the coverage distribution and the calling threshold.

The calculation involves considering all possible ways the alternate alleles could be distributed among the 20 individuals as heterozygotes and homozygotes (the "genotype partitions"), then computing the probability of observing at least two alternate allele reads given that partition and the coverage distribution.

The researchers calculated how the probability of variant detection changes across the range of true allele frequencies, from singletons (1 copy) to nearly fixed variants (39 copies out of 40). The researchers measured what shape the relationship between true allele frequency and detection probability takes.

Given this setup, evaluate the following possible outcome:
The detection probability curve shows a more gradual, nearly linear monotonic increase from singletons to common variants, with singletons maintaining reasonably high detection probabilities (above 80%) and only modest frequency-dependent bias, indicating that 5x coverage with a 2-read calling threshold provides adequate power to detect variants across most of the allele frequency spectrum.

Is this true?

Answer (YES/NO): NO